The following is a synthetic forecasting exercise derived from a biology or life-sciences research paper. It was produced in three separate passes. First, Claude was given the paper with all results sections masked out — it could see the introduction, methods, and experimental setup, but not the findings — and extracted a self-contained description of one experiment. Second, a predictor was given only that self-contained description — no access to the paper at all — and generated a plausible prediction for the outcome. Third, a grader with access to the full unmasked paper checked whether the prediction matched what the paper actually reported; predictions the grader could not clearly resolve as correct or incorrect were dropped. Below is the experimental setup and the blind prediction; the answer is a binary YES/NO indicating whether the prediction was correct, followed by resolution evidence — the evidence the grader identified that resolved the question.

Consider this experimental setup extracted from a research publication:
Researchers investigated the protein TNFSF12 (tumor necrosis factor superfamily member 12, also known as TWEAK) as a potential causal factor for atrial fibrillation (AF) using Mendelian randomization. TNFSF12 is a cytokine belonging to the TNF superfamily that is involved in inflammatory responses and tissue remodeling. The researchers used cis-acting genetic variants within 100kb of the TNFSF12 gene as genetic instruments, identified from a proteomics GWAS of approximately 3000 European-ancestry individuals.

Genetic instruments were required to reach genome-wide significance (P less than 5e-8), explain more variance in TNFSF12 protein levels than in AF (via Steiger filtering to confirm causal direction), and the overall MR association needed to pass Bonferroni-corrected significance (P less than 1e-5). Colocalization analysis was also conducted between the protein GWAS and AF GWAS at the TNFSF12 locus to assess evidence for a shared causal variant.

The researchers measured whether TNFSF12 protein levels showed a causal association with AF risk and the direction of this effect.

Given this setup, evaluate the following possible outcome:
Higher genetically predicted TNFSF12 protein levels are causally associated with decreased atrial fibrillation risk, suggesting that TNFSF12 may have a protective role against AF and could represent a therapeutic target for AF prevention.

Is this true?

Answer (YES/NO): YES